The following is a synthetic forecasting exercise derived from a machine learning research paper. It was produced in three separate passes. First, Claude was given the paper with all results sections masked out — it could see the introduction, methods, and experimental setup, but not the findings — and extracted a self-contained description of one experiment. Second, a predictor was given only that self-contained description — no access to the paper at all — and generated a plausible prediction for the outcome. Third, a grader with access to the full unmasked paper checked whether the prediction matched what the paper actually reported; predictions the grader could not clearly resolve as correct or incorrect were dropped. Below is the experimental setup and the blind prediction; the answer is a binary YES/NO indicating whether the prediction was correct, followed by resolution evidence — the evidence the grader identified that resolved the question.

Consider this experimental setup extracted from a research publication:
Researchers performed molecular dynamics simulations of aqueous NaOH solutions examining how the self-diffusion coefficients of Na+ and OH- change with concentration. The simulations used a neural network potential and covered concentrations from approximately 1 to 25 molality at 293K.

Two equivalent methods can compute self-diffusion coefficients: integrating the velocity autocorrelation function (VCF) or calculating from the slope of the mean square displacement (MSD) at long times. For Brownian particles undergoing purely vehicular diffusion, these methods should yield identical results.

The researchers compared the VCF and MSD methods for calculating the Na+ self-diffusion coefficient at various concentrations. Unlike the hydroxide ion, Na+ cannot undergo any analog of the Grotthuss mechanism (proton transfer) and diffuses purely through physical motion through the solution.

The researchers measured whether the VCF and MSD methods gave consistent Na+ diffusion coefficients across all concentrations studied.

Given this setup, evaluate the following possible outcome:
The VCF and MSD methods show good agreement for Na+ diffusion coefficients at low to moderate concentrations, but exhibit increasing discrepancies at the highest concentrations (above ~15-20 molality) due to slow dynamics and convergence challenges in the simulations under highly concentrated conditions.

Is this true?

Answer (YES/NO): NO